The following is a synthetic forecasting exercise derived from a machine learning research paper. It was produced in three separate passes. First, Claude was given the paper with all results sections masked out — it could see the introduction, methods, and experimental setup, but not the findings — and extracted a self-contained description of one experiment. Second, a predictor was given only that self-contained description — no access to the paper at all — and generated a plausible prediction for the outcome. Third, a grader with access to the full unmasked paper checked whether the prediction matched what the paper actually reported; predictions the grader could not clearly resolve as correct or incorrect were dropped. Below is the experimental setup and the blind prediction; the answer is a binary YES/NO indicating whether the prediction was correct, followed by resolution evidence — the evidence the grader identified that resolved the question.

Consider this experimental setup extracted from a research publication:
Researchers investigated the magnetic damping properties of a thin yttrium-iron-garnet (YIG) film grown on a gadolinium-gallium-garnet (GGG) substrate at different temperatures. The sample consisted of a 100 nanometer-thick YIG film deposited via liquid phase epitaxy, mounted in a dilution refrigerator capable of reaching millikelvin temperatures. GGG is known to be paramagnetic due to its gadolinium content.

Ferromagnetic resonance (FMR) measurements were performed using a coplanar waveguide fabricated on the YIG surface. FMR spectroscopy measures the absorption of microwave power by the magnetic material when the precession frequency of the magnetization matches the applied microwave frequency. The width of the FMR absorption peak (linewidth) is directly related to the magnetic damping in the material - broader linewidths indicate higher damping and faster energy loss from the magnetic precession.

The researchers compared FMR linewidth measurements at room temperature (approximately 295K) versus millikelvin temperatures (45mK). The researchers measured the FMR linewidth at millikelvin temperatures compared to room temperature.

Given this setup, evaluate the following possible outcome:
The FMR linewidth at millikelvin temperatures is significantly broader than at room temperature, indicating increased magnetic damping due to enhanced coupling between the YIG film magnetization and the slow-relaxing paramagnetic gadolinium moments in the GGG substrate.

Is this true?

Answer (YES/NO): YES